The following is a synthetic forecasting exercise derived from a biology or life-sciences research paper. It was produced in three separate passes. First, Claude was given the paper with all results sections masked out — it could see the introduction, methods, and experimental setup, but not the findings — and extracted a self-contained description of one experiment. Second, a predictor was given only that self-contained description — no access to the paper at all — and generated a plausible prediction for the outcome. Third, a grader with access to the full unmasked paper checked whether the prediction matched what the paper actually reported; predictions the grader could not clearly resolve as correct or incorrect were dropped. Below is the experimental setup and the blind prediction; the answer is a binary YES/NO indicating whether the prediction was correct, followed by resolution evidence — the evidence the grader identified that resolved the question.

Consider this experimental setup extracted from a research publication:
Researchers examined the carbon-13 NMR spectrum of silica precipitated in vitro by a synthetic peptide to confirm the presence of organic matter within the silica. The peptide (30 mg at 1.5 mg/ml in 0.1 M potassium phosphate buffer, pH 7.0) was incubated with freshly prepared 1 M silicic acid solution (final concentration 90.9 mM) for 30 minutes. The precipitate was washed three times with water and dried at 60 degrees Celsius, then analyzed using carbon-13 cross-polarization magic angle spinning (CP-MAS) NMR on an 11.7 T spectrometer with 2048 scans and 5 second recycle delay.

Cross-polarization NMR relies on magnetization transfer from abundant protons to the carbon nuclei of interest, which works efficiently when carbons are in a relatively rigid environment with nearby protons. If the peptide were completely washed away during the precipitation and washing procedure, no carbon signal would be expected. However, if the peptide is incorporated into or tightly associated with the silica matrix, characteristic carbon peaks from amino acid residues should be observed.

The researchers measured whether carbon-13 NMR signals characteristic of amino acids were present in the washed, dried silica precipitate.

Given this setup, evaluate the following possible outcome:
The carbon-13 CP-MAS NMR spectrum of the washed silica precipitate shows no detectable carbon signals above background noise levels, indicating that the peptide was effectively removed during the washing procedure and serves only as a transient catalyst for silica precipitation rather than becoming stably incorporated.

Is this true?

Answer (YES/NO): NO